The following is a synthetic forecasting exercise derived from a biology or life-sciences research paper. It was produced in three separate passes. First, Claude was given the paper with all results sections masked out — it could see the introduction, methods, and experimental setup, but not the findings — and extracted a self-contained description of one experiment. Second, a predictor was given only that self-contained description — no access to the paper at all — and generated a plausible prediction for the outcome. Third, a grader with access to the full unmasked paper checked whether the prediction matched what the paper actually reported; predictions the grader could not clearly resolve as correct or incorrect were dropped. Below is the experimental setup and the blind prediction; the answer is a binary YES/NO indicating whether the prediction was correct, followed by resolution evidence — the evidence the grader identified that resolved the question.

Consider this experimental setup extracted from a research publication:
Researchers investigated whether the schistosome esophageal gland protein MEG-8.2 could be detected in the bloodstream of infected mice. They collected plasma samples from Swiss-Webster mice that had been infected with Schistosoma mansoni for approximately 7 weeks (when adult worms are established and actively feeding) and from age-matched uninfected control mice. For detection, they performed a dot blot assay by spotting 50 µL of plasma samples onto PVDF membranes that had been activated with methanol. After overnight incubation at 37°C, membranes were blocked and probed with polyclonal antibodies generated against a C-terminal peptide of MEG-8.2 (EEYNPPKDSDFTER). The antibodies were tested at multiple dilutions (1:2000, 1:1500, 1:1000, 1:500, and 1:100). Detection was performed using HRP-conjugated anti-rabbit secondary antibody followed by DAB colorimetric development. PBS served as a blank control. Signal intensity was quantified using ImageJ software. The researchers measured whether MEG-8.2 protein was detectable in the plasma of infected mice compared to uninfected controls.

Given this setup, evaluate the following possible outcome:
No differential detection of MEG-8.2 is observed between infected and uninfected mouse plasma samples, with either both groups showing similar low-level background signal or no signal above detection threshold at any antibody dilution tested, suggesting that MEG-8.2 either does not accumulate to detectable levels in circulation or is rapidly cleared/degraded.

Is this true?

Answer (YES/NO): NO